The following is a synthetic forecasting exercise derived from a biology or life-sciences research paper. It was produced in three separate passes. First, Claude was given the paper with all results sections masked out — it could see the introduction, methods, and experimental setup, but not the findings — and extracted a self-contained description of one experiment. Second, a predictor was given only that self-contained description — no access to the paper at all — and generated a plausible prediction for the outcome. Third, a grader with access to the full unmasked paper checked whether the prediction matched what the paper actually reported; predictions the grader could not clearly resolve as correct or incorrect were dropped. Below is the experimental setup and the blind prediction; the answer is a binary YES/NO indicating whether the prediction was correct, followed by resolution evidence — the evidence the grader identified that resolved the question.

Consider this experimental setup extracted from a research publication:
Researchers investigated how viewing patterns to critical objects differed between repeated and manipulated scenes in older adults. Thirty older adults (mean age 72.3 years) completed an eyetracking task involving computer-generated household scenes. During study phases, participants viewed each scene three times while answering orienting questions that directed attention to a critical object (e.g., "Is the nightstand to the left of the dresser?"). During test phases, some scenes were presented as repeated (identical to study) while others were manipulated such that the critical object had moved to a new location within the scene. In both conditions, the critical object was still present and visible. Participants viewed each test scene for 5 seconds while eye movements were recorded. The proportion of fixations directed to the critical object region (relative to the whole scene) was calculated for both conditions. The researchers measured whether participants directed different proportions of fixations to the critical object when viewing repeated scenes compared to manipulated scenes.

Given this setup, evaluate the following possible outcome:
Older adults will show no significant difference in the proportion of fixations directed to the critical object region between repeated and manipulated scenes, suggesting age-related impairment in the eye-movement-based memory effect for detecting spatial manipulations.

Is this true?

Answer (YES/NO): NO